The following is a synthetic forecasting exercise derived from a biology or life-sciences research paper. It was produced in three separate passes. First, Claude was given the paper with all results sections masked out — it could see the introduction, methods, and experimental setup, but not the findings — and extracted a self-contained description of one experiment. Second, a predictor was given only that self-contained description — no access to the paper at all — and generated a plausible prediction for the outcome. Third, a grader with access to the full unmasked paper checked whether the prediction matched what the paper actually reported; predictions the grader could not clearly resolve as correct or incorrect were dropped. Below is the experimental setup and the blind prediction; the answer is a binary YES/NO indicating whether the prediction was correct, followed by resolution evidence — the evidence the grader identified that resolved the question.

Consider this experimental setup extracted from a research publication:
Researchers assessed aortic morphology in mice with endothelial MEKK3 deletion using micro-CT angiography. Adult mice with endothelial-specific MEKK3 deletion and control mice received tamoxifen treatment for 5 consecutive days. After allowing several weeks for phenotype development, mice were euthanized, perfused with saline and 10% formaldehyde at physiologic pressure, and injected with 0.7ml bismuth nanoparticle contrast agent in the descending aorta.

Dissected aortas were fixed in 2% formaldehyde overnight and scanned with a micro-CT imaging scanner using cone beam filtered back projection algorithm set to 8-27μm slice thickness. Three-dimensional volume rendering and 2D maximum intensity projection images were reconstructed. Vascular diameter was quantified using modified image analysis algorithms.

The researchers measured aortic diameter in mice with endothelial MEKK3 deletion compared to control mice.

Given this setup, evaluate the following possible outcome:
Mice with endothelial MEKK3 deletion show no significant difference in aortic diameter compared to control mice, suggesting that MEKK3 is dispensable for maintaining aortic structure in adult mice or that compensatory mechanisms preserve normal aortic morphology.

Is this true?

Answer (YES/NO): YES